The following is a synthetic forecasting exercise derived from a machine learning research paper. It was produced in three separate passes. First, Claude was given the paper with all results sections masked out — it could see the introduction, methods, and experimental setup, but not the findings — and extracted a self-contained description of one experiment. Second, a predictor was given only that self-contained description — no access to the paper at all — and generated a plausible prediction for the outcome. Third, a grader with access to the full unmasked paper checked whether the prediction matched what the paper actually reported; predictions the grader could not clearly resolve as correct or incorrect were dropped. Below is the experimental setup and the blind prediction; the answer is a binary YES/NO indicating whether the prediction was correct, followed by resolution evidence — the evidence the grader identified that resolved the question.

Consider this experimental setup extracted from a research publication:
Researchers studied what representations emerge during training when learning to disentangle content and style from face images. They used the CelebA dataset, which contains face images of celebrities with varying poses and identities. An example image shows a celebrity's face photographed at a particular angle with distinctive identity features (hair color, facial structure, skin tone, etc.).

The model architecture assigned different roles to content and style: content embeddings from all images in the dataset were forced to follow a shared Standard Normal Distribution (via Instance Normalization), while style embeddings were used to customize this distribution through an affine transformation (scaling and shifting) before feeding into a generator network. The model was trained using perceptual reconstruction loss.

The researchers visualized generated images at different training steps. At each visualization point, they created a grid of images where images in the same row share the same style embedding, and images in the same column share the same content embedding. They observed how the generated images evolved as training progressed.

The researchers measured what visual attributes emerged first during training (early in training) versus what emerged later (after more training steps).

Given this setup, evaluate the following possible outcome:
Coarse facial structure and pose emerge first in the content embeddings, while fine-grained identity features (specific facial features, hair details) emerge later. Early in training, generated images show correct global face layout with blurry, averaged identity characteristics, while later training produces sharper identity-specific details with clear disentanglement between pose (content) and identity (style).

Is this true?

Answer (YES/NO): NO